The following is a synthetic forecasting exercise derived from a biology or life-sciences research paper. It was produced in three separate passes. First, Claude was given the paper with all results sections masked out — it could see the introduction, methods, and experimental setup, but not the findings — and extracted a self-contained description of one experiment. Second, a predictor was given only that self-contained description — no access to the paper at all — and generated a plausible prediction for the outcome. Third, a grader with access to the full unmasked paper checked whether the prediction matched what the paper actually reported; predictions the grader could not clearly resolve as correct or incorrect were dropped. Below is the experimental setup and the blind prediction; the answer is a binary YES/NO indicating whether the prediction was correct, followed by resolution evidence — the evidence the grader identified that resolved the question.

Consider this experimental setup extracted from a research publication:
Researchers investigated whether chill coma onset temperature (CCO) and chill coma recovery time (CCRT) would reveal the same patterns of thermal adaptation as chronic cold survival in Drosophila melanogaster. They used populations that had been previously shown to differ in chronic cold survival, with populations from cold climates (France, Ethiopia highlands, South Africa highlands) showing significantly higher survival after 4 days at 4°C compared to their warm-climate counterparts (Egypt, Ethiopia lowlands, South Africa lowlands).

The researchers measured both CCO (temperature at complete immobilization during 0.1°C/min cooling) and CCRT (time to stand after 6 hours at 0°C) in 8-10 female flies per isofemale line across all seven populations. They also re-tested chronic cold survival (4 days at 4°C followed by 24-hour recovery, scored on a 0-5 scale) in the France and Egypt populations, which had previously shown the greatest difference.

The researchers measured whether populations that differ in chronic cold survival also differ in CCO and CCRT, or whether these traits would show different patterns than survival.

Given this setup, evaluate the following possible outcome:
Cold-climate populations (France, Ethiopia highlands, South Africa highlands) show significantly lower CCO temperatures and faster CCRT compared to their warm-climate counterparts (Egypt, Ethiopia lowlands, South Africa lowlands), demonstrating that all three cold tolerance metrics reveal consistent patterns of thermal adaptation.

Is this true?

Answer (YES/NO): NO